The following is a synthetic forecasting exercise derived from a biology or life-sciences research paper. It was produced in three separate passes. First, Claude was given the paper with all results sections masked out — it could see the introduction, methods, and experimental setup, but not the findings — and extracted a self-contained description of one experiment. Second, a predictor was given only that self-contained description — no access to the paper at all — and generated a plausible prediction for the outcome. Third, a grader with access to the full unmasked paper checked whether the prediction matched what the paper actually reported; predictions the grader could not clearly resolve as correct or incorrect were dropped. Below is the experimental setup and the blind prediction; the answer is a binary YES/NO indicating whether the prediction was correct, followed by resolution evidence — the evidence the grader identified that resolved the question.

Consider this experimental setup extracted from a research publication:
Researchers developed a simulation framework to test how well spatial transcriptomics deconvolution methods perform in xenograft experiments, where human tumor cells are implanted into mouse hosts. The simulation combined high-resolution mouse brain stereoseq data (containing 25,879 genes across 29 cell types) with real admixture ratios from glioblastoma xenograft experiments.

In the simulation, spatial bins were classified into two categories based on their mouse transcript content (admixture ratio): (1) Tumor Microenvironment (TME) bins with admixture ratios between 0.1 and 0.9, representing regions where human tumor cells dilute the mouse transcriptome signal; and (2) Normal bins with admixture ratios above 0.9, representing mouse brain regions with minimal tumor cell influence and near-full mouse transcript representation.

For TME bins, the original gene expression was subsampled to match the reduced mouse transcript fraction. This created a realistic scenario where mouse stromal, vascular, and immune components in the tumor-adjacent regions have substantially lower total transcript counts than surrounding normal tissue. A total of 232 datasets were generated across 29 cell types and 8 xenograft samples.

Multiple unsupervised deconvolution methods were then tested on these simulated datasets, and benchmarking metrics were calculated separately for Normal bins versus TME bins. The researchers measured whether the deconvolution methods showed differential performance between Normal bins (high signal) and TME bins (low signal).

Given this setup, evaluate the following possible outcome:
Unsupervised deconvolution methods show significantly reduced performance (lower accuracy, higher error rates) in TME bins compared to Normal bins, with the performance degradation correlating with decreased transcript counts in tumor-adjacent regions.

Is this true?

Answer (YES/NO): NO